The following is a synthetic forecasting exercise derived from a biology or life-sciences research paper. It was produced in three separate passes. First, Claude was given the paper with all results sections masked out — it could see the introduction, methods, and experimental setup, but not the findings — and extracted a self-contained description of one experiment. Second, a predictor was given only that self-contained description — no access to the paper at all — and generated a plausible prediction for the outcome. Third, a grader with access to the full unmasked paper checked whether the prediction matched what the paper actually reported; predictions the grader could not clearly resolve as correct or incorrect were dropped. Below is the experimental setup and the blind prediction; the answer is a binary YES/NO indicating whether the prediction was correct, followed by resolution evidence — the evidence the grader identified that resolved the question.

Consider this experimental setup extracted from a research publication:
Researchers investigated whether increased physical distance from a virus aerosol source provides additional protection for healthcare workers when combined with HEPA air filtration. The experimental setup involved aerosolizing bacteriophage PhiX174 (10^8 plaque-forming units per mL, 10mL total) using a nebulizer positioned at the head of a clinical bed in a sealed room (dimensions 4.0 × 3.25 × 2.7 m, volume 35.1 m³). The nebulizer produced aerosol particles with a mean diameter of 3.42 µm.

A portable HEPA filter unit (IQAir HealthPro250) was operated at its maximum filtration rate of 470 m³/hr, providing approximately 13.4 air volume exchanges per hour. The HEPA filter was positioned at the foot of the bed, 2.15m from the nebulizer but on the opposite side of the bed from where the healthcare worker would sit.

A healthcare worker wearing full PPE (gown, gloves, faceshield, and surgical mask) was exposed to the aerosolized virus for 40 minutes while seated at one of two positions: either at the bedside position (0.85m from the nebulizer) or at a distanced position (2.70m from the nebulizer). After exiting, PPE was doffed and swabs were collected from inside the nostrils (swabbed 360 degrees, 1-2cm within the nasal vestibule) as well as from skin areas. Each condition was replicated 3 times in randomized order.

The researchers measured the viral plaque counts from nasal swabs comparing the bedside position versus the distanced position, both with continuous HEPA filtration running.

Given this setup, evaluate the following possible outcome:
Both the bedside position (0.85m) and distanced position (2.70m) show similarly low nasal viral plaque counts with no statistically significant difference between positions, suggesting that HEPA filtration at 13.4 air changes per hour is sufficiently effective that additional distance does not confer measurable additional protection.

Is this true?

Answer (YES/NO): NO